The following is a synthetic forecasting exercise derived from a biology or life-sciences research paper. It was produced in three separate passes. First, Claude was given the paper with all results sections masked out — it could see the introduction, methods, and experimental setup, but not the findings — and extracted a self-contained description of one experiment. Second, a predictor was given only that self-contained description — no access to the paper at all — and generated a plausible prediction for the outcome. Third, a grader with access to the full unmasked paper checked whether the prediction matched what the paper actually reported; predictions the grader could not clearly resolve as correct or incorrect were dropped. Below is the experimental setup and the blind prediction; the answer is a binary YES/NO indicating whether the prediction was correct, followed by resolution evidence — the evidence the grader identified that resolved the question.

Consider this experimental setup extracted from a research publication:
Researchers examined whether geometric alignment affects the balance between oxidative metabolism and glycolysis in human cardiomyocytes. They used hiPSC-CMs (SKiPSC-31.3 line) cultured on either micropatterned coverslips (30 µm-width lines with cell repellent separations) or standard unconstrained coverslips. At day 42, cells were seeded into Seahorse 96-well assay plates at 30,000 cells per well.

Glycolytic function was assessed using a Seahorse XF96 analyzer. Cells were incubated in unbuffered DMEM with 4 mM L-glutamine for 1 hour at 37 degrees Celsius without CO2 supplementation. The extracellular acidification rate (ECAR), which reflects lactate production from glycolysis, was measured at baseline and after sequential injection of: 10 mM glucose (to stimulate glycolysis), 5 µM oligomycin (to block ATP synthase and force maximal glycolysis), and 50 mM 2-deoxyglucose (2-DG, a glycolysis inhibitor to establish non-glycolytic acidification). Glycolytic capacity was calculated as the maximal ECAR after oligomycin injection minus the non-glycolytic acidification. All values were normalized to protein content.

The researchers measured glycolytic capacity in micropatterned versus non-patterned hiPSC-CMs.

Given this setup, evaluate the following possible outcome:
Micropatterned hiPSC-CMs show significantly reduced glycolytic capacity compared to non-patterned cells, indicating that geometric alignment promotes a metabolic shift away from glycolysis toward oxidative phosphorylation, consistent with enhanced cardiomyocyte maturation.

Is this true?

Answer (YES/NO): NO